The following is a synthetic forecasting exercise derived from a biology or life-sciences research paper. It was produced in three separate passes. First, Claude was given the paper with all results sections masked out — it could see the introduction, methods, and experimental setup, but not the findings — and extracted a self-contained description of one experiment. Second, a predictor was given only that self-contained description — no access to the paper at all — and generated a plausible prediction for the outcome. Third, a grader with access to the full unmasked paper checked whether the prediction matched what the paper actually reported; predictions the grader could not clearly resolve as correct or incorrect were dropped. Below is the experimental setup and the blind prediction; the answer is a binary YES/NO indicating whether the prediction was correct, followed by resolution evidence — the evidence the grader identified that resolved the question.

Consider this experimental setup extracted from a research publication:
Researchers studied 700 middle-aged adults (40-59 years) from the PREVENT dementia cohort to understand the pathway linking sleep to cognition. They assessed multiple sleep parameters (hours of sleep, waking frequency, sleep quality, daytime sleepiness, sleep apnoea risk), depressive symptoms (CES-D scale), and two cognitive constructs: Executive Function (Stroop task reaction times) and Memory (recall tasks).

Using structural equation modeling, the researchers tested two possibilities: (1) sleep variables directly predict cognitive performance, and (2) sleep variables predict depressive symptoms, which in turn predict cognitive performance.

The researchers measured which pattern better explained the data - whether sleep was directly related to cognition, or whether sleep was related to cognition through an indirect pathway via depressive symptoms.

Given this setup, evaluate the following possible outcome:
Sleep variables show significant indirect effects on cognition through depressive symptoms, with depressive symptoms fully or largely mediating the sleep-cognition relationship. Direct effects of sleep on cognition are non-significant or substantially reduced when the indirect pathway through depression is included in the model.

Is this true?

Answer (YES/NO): YES